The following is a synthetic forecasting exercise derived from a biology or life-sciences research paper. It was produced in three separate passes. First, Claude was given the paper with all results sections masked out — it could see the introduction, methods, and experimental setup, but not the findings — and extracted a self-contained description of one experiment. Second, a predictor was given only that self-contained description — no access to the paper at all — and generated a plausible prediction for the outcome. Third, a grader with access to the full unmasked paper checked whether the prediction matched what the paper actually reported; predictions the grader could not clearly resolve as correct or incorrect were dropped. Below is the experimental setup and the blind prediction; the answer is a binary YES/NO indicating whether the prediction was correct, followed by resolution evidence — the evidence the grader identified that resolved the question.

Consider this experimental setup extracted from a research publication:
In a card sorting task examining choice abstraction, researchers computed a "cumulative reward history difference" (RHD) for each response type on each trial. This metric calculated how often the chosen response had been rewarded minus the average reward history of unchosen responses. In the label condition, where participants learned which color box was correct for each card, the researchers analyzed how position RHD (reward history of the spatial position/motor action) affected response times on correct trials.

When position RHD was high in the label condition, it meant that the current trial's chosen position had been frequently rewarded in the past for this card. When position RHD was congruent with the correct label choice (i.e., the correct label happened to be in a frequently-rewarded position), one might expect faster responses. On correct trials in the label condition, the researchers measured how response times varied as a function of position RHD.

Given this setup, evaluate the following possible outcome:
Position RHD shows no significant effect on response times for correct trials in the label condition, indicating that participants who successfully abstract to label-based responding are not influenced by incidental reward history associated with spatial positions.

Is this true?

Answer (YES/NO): NO